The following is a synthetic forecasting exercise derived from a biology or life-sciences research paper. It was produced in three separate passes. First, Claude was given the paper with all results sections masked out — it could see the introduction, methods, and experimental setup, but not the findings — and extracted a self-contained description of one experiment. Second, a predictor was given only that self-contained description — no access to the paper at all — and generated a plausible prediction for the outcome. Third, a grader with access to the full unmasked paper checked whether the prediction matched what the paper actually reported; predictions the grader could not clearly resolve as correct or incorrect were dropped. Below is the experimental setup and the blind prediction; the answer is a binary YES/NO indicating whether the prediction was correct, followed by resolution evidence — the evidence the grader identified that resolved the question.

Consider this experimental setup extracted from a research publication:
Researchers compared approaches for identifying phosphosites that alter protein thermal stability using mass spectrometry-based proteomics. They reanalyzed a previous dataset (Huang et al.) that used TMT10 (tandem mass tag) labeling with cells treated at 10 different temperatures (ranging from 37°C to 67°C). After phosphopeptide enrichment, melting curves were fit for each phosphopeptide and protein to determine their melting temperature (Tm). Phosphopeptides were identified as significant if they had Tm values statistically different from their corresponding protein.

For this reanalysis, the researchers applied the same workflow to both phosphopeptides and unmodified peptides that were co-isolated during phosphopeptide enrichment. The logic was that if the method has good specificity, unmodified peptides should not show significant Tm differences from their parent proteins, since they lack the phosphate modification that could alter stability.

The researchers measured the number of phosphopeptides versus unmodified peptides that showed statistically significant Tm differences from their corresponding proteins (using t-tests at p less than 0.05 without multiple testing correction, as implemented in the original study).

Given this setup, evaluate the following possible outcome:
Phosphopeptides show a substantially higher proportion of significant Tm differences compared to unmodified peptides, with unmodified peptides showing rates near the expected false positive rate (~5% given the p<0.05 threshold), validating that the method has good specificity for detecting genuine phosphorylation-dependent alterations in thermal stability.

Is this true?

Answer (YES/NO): NO